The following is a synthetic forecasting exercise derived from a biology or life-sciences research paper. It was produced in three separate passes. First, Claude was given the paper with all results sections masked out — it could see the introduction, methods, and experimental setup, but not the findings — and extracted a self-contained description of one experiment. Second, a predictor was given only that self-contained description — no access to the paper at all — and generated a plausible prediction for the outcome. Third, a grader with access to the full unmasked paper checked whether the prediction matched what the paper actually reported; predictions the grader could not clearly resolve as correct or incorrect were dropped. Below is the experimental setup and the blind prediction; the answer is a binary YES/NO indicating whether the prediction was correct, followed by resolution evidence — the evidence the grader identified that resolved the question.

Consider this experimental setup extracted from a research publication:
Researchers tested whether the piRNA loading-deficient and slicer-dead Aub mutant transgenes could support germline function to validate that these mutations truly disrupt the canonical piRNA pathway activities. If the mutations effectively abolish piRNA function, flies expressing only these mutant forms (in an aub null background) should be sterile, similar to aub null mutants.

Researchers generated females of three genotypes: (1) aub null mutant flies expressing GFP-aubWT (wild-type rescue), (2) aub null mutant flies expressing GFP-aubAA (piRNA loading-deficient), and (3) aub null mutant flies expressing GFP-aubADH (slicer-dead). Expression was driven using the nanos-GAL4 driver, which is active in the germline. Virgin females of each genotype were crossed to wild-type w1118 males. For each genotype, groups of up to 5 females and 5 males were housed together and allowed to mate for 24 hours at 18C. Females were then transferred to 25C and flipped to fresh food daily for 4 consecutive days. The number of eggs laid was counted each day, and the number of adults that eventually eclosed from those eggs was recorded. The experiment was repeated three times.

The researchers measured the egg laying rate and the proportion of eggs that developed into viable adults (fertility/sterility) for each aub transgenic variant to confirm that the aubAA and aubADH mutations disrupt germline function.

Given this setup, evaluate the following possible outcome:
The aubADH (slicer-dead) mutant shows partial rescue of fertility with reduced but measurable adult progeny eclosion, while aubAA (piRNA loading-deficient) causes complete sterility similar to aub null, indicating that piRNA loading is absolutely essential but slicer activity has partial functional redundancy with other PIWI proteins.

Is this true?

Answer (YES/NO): NO